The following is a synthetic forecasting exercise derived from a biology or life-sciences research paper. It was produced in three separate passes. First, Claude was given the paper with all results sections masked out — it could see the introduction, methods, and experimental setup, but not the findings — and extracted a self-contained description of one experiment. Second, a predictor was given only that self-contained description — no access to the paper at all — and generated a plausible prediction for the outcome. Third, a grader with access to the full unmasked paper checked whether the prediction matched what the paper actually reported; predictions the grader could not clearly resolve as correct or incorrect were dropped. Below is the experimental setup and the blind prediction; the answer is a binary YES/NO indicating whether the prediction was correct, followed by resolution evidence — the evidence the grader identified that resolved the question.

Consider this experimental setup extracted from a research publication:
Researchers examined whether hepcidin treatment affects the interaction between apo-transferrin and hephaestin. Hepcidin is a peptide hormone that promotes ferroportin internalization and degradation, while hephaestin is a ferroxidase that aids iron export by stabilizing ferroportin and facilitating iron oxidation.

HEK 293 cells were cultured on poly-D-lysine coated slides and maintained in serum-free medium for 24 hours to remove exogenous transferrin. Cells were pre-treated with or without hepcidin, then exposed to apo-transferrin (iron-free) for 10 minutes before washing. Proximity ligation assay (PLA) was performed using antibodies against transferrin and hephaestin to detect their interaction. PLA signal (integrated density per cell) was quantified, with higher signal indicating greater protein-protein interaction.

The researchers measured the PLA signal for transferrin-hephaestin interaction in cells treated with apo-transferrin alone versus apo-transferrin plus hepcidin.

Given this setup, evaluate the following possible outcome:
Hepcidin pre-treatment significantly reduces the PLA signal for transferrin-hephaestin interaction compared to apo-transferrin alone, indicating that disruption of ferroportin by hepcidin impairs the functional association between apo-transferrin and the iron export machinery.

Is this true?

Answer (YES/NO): NO